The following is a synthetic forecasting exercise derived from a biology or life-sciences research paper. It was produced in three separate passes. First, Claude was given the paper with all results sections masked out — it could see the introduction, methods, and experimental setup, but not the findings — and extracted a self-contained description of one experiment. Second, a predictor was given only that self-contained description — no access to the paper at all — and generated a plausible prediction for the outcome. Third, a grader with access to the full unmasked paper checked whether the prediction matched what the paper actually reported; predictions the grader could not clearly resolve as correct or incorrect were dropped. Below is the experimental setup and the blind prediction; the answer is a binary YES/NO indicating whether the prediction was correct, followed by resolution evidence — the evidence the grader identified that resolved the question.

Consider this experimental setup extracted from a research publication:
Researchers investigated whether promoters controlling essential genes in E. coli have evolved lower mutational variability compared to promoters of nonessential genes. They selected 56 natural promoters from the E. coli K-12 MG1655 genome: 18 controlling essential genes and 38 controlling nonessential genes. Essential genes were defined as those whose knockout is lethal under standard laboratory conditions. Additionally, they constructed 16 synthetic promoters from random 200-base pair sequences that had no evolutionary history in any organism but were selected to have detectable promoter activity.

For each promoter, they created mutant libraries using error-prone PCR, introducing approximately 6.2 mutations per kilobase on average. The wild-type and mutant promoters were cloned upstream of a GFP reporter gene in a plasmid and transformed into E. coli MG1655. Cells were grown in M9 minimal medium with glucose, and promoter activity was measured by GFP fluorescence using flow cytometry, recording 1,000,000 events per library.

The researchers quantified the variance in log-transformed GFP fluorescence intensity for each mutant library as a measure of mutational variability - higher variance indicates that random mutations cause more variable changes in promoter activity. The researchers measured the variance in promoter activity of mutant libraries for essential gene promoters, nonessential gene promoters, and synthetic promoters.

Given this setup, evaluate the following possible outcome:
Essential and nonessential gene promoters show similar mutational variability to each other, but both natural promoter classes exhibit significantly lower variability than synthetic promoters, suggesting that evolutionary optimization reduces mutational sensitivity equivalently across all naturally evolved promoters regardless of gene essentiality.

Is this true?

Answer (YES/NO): NO